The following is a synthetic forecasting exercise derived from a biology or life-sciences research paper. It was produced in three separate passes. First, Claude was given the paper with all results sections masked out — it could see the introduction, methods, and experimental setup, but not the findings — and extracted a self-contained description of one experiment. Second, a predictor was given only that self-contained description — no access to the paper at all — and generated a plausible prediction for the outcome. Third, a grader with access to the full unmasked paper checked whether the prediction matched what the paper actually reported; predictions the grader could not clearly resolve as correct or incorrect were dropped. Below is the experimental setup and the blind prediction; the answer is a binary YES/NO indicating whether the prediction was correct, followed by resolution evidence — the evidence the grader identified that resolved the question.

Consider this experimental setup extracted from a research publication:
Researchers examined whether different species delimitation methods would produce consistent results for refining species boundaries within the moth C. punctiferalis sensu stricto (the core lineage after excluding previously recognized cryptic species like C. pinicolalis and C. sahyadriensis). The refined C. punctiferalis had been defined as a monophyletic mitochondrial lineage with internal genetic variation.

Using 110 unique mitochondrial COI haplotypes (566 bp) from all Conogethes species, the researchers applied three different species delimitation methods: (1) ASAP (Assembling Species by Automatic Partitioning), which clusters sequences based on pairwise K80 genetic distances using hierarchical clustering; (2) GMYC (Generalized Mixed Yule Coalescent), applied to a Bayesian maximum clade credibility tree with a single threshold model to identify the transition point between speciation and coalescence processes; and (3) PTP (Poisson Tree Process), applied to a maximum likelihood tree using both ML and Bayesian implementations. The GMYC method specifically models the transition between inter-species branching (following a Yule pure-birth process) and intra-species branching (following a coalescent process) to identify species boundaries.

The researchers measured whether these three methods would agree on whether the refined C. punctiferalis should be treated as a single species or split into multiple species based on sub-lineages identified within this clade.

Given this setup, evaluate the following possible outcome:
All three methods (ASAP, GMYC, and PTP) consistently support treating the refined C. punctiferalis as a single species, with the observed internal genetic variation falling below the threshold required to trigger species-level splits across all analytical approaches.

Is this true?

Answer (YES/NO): NO